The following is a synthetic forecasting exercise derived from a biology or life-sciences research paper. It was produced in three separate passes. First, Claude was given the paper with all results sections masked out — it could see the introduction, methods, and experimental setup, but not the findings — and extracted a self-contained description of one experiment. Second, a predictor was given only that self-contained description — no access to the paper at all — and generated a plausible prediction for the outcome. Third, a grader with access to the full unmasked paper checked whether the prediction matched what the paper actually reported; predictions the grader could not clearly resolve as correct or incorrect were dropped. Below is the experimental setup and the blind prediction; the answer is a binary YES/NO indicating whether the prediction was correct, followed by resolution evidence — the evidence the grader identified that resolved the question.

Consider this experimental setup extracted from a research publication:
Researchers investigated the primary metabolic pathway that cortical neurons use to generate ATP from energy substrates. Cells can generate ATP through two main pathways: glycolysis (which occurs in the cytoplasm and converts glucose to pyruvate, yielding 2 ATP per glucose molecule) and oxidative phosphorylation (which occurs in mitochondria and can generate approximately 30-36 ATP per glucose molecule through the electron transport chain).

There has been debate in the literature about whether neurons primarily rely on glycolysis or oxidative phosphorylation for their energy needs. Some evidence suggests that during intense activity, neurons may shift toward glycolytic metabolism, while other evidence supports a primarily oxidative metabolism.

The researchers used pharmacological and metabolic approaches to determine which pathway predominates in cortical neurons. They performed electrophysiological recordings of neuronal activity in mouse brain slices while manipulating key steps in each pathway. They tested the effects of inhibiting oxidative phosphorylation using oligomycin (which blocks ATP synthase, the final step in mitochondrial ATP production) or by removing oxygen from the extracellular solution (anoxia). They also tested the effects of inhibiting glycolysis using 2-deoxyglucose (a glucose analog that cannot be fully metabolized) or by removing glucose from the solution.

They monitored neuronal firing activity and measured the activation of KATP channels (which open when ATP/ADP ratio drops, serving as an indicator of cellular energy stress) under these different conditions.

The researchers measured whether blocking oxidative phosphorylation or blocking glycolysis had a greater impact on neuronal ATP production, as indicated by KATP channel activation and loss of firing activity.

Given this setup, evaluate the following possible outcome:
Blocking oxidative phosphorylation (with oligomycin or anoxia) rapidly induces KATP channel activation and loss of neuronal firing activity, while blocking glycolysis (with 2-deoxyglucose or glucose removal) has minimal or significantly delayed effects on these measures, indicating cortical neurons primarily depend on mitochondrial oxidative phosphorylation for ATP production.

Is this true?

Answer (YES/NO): NO